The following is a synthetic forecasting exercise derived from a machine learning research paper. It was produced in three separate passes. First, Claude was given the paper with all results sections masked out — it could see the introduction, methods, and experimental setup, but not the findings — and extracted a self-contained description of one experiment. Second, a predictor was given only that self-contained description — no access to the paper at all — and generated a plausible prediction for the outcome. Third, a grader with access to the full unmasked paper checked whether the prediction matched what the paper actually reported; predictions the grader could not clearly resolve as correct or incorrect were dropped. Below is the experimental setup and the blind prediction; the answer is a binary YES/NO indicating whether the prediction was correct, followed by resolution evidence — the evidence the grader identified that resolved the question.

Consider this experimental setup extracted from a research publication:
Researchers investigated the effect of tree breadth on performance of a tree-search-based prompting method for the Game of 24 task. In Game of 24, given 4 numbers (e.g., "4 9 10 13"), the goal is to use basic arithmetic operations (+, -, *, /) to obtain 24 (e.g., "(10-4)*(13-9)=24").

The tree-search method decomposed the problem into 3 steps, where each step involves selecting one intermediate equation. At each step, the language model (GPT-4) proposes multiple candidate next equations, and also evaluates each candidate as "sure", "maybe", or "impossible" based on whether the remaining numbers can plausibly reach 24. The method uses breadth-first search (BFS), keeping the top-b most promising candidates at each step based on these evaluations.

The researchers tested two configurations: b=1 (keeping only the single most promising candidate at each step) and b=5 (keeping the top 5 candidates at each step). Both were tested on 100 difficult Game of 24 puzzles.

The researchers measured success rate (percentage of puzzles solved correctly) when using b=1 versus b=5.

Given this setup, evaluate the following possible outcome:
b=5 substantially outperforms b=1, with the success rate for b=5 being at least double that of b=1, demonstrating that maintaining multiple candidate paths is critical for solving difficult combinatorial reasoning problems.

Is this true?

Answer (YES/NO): NO